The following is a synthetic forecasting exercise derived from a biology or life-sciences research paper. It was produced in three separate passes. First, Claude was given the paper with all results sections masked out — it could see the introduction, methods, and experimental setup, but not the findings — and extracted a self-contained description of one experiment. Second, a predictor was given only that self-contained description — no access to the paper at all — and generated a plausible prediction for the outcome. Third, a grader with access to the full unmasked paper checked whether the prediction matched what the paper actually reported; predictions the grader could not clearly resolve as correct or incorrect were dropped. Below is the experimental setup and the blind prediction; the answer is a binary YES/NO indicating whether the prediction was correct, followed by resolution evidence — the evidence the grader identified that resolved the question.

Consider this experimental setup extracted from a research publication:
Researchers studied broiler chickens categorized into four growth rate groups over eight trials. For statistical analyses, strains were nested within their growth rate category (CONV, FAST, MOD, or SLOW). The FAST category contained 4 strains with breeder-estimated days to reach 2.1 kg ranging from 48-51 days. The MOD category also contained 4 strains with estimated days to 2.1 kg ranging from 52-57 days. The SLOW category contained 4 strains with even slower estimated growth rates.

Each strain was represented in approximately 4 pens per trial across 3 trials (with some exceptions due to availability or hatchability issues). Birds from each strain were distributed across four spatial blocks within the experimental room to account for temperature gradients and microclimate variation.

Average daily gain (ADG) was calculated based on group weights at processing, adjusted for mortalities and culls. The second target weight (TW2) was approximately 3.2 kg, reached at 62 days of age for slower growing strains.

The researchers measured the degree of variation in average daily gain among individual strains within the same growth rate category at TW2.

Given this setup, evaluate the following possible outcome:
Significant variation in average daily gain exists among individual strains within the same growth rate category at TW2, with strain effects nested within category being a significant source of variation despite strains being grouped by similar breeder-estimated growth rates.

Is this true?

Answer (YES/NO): NO